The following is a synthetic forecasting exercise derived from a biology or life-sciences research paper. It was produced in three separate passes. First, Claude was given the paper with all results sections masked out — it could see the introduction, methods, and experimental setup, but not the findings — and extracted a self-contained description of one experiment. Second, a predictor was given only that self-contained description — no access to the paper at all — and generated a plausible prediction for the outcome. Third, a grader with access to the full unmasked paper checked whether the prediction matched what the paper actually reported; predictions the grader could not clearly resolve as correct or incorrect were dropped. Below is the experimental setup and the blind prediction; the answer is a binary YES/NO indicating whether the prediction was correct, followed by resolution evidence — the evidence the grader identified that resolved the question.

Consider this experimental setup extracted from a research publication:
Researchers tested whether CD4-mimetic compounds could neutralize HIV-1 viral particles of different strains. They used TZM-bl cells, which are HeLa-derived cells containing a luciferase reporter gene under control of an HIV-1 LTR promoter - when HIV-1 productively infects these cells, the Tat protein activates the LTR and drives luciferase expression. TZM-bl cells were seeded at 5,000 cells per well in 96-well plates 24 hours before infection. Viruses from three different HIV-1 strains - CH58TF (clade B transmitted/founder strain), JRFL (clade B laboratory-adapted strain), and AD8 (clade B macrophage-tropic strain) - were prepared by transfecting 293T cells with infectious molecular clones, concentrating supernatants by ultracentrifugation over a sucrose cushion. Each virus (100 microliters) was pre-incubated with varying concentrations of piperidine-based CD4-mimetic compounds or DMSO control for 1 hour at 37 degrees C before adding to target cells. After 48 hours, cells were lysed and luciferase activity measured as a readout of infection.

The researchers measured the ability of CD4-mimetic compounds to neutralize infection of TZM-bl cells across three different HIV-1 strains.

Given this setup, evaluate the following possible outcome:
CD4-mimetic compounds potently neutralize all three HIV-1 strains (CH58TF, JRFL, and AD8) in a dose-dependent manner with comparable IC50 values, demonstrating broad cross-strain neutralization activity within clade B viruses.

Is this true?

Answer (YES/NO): NO